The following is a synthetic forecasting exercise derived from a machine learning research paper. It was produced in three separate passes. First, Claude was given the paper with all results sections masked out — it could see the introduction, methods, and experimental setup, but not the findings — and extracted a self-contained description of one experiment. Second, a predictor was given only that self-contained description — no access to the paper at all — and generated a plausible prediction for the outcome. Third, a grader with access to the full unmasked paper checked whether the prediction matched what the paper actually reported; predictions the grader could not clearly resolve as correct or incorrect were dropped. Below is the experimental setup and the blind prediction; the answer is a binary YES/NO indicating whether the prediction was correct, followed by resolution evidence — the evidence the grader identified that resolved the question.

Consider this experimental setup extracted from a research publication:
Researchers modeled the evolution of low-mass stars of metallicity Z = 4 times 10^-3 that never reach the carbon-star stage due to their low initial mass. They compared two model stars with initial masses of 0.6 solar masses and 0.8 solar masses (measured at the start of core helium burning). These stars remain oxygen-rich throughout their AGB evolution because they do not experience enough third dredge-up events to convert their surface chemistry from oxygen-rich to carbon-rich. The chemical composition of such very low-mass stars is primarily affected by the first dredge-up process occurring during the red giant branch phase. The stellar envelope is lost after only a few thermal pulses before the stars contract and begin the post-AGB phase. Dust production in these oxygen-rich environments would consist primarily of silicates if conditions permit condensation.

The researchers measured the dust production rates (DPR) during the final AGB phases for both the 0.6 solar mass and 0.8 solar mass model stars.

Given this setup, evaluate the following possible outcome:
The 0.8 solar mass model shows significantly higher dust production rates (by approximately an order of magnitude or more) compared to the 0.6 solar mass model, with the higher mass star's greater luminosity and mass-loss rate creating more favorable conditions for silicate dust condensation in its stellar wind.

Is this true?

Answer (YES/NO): YES